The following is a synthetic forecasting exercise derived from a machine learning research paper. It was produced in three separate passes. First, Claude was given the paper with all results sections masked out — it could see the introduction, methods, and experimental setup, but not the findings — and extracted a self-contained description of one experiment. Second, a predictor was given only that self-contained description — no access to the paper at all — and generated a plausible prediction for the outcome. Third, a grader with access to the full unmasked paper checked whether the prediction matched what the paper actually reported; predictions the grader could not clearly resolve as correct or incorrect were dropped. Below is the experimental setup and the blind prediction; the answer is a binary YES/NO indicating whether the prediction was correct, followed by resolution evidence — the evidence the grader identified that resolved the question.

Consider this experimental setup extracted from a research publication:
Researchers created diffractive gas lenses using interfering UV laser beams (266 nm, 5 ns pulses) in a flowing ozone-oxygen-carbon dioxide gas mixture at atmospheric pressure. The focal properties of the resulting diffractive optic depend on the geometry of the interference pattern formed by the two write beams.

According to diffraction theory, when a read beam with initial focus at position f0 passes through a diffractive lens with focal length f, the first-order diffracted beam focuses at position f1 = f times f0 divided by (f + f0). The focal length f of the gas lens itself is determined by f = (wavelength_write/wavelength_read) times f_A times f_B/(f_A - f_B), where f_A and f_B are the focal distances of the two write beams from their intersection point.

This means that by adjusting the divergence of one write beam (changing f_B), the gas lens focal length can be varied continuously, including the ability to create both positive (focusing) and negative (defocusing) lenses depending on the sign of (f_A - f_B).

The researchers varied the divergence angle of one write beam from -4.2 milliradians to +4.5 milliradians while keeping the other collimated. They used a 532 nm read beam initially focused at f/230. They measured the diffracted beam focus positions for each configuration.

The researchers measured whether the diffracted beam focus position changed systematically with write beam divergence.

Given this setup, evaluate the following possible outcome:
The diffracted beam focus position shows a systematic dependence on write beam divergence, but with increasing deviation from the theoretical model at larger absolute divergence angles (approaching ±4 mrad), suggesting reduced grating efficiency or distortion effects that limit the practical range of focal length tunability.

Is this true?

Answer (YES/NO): NO